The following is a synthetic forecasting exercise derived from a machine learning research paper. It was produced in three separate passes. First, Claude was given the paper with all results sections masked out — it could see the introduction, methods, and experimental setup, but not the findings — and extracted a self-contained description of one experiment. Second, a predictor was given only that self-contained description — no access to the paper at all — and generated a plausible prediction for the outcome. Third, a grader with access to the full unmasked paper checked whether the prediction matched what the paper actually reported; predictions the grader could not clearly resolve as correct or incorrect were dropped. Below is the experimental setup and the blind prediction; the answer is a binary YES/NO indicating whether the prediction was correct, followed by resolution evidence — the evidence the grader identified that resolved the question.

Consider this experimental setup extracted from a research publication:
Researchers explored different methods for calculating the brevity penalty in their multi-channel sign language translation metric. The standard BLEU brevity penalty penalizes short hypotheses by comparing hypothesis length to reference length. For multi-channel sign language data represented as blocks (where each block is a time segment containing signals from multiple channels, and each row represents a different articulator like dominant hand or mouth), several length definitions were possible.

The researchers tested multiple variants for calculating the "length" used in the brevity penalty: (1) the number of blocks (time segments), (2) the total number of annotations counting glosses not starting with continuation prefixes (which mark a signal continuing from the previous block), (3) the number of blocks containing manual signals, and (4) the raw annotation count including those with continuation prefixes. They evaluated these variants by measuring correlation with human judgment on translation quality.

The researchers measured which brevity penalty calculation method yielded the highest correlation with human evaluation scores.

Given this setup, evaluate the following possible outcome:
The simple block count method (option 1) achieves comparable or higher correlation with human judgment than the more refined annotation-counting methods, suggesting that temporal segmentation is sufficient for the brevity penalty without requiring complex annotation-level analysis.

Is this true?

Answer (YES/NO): NO